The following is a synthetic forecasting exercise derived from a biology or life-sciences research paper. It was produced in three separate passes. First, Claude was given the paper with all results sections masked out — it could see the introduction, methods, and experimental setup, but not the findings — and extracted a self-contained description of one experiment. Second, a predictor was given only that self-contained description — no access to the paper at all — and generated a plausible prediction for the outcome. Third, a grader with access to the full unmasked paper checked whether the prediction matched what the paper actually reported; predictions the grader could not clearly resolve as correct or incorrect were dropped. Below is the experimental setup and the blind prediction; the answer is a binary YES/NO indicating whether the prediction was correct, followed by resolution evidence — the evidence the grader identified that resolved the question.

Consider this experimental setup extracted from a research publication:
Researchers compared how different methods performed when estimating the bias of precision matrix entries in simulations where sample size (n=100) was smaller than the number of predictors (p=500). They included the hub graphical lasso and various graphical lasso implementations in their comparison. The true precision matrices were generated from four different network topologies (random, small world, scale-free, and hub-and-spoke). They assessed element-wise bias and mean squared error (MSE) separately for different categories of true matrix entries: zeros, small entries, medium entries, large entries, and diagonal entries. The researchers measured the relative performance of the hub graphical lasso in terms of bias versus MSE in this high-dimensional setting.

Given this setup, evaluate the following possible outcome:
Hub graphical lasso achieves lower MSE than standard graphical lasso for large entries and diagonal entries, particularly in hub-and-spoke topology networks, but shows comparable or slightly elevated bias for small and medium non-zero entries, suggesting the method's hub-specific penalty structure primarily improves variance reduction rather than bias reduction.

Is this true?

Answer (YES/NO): NO